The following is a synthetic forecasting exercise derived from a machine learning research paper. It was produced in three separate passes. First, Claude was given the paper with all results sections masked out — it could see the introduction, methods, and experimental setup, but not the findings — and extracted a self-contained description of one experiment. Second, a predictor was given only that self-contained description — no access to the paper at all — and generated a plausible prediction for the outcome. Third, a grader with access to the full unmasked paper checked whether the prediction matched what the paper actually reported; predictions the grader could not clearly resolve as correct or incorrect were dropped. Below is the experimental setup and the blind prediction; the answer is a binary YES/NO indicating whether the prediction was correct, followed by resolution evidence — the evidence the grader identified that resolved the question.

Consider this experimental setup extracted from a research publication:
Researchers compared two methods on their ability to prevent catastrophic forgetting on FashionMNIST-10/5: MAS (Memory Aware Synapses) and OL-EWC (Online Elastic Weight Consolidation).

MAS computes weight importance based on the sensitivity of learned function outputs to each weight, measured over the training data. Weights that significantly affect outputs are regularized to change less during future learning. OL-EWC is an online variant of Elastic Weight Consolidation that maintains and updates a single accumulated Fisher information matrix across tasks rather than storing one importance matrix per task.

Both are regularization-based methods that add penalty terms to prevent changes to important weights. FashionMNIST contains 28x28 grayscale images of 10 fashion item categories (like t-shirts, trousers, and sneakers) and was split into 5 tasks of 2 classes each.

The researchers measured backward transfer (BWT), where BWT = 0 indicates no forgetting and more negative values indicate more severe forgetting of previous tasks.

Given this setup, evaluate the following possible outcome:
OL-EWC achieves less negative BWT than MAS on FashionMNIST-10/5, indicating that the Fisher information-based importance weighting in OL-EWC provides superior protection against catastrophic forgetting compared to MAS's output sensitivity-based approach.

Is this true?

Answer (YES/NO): YES